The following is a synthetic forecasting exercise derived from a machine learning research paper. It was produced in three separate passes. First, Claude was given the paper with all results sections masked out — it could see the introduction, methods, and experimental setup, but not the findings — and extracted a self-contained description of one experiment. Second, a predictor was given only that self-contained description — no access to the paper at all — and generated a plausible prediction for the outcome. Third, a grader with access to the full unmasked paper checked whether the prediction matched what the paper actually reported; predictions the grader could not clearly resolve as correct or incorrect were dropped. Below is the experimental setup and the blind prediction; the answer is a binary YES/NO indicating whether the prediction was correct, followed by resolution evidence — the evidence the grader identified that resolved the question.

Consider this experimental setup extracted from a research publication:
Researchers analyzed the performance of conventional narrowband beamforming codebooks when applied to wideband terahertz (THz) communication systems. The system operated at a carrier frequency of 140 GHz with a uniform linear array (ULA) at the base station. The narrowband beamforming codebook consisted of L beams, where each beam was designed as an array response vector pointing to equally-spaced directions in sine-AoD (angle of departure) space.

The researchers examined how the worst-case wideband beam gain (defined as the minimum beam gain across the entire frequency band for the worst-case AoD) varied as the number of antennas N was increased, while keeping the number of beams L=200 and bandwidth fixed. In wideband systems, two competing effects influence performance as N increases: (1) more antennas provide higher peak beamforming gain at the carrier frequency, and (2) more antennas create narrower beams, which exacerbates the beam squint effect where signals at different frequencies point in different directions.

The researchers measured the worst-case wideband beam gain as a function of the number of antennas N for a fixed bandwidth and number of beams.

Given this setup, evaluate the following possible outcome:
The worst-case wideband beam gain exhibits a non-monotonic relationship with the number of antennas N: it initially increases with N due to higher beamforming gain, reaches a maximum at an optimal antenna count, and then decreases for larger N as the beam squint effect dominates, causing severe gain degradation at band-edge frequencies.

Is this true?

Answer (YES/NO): YES